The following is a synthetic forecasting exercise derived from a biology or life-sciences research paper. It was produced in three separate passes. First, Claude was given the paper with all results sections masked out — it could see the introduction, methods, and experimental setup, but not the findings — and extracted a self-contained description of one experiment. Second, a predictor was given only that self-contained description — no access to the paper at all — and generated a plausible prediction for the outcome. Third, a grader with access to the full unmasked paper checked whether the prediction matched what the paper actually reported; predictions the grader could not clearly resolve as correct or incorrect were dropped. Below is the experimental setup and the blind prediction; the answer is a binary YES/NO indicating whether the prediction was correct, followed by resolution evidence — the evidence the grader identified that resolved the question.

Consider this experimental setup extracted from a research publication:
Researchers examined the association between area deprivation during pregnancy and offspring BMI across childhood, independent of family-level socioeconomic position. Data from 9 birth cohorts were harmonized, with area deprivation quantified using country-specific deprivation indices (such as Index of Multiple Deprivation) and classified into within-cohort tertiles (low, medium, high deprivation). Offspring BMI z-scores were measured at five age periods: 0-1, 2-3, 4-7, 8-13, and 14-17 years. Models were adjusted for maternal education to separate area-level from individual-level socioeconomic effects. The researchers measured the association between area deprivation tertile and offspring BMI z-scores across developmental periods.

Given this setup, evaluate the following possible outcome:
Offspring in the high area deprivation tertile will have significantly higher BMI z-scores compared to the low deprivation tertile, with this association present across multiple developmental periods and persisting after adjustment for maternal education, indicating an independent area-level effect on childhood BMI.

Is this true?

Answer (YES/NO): YES